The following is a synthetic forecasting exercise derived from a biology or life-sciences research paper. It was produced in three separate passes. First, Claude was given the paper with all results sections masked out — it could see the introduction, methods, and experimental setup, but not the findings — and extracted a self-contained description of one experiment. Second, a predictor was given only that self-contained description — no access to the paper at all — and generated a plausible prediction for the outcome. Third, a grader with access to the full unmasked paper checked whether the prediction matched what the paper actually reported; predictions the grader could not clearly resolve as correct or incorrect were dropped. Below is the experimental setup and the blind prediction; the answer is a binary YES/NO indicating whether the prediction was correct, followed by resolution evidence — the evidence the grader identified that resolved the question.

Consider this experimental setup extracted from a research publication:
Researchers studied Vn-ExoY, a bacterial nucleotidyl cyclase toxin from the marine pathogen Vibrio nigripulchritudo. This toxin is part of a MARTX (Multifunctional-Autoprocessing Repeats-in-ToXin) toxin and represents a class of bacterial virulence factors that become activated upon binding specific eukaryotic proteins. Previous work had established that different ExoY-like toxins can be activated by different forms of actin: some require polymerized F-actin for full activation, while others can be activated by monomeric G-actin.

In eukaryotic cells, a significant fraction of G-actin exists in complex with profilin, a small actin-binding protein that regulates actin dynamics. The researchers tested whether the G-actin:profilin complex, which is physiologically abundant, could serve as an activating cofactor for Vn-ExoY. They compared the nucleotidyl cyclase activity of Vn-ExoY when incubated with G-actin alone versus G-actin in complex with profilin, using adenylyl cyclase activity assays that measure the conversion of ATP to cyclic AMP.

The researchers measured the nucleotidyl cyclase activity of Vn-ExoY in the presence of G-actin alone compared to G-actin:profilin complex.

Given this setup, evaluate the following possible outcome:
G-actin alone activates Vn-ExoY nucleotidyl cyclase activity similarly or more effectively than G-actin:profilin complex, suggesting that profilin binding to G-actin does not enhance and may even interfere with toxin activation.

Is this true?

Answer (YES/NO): NO